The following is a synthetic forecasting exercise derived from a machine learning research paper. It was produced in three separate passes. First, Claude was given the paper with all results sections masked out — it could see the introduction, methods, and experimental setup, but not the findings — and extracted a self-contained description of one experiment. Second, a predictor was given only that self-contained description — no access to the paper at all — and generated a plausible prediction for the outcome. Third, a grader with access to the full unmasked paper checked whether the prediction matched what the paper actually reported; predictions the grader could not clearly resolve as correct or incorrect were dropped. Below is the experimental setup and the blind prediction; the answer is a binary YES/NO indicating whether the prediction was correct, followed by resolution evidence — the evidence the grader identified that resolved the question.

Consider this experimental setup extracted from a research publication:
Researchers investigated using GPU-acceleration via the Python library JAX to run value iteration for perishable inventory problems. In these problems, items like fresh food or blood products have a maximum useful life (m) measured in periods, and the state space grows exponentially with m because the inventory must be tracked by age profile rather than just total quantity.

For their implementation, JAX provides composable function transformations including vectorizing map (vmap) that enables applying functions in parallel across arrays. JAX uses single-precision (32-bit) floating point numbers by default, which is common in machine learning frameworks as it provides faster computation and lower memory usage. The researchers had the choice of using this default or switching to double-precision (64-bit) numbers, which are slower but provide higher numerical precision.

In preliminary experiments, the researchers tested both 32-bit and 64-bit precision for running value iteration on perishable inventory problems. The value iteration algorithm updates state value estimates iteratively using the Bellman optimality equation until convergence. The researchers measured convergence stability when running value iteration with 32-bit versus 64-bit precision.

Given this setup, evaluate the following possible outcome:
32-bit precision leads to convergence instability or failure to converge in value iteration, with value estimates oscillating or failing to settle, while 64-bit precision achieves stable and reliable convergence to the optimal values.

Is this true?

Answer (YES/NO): YES